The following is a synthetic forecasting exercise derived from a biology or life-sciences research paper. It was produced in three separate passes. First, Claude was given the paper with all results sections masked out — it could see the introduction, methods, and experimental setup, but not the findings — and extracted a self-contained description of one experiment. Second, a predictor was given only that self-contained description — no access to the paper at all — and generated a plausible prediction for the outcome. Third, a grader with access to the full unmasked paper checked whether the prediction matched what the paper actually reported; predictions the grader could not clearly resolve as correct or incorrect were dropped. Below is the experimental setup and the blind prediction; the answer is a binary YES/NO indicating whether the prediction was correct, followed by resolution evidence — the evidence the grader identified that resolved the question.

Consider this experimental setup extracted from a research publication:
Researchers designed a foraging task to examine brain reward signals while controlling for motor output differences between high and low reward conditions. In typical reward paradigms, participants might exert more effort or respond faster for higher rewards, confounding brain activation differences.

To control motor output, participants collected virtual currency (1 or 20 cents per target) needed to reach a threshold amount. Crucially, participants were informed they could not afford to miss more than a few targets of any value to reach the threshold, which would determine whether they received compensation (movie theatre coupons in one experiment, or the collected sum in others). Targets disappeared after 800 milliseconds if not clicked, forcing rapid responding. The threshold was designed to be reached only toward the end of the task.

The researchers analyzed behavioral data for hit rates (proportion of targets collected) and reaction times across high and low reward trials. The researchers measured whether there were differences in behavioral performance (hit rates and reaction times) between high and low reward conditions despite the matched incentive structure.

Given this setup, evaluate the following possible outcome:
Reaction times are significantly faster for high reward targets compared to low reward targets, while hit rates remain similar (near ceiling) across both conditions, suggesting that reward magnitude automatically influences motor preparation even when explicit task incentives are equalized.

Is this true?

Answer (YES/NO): YES